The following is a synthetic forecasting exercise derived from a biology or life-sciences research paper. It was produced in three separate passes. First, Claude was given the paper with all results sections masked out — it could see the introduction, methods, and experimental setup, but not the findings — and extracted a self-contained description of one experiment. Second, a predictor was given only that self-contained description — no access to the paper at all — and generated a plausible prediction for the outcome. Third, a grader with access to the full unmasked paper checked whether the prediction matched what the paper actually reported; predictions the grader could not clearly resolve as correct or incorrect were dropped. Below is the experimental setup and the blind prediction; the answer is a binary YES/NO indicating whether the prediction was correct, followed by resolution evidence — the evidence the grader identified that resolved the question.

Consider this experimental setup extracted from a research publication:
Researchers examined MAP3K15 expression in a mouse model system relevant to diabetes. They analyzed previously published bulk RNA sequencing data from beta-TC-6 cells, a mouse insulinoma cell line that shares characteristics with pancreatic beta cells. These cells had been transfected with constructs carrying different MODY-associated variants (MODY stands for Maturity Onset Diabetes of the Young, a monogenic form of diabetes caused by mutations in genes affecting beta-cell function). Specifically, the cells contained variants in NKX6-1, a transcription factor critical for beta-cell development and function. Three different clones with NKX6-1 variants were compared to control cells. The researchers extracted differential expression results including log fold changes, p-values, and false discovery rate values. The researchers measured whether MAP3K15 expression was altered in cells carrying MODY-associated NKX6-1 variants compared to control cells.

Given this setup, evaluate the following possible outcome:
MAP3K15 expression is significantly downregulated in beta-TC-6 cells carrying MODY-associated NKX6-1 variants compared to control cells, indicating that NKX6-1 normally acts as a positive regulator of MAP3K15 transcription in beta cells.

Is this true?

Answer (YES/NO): NO